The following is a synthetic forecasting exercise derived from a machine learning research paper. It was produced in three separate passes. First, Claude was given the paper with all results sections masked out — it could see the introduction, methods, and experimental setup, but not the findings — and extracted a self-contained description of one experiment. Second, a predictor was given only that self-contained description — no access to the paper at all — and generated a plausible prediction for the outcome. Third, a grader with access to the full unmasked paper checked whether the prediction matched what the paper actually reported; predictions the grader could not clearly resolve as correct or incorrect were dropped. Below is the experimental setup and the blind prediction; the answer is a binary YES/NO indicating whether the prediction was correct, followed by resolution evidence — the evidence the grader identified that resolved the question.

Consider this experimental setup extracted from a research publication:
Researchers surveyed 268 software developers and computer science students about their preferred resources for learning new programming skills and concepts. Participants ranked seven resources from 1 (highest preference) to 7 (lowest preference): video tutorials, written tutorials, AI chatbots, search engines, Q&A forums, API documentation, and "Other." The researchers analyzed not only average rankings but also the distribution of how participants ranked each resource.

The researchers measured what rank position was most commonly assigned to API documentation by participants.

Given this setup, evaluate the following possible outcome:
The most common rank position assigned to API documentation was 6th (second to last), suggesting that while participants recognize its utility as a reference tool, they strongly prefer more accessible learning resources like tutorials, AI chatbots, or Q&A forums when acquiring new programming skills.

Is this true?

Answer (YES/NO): YES